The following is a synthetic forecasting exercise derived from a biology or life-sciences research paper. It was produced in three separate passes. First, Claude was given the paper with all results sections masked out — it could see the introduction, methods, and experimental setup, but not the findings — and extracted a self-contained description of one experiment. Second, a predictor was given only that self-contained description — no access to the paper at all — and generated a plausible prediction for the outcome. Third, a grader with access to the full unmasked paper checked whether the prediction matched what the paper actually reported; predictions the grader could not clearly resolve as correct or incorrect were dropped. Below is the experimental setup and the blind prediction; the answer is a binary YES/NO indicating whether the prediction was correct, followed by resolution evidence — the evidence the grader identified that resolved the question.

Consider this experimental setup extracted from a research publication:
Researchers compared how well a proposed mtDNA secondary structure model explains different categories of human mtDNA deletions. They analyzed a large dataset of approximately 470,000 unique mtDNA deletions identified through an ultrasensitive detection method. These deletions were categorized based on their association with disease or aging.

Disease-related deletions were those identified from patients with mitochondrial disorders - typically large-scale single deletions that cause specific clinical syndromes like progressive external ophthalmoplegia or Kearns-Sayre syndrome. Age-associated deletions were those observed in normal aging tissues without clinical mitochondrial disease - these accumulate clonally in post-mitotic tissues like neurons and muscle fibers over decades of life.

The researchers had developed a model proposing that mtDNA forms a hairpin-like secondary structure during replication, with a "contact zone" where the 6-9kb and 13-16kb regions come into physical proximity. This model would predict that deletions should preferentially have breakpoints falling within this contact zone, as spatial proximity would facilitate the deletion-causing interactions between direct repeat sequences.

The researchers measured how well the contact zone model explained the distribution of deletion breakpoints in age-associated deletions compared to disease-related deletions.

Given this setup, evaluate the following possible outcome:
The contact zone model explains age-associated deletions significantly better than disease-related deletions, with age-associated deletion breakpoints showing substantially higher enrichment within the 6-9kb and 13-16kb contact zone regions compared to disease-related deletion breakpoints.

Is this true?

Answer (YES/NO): YES